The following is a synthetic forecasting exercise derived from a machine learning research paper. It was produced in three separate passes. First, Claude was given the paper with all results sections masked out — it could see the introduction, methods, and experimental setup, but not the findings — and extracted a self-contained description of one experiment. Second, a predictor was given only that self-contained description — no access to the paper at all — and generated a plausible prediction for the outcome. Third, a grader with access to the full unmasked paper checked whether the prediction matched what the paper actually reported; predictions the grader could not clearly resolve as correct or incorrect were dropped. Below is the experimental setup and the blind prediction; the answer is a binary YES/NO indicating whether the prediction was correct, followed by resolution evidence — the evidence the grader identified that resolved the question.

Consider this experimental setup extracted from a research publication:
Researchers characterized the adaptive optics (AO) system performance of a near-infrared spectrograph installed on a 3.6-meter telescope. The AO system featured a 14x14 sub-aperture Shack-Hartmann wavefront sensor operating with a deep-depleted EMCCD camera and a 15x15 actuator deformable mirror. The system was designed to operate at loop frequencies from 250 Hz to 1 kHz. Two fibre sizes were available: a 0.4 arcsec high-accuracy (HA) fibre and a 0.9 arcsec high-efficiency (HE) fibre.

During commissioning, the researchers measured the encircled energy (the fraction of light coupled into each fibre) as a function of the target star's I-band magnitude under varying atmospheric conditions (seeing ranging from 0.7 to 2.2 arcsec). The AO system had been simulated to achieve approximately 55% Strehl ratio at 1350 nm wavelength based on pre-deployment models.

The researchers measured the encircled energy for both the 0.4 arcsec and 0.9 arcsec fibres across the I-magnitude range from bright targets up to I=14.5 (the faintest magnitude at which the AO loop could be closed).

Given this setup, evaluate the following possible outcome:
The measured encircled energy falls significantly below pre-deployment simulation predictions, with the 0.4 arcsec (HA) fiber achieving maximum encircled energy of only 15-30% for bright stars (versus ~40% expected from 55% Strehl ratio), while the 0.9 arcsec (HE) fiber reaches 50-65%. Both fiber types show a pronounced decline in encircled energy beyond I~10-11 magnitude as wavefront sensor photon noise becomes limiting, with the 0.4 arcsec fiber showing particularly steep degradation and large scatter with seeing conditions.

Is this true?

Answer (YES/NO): NO